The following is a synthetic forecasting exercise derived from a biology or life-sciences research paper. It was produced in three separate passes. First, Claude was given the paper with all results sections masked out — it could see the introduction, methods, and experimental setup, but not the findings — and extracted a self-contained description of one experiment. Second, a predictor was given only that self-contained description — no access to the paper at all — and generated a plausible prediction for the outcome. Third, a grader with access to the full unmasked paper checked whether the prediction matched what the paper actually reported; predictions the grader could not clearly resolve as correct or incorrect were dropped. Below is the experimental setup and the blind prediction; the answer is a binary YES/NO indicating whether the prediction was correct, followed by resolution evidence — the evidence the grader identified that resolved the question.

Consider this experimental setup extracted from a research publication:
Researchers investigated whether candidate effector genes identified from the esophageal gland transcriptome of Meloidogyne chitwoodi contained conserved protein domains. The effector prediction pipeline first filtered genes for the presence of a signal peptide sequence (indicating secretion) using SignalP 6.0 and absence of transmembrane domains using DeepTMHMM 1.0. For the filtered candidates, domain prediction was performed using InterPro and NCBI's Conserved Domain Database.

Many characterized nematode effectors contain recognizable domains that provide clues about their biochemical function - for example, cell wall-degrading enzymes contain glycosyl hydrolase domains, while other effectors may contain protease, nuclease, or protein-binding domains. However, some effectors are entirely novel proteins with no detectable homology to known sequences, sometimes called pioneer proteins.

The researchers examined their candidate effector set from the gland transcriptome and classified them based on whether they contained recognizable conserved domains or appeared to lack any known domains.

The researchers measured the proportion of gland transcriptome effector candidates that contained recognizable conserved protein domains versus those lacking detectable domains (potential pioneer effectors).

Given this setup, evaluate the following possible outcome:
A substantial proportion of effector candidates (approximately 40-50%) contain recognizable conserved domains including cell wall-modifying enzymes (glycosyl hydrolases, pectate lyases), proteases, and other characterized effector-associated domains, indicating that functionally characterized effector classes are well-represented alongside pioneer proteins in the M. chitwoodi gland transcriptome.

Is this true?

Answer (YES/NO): NO